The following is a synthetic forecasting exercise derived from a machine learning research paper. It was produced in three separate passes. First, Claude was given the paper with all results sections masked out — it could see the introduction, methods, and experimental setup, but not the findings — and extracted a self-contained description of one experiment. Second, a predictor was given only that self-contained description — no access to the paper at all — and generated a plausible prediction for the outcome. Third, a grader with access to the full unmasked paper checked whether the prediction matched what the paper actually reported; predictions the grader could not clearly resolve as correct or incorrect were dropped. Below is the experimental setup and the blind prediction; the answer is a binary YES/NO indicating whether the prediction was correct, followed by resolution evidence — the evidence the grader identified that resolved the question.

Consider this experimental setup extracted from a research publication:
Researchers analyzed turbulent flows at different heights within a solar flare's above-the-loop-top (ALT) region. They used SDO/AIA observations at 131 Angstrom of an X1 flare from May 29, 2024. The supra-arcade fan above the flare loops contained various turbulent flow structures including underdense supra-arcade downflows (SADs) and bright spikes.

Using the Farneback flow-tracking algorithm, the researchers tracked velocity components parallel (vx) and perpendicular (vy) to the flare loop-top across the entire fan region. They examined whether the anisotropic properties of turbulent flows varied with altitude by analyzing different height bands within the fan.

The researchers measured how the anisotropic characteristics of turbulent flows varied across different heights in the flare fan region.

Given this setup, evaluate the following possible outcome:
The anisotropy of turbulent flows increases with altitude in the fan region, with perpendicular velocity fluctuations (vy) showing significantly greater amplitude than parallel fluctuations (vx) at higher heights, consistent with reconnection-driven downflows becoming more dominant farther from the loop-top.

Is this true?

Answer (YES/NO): NO